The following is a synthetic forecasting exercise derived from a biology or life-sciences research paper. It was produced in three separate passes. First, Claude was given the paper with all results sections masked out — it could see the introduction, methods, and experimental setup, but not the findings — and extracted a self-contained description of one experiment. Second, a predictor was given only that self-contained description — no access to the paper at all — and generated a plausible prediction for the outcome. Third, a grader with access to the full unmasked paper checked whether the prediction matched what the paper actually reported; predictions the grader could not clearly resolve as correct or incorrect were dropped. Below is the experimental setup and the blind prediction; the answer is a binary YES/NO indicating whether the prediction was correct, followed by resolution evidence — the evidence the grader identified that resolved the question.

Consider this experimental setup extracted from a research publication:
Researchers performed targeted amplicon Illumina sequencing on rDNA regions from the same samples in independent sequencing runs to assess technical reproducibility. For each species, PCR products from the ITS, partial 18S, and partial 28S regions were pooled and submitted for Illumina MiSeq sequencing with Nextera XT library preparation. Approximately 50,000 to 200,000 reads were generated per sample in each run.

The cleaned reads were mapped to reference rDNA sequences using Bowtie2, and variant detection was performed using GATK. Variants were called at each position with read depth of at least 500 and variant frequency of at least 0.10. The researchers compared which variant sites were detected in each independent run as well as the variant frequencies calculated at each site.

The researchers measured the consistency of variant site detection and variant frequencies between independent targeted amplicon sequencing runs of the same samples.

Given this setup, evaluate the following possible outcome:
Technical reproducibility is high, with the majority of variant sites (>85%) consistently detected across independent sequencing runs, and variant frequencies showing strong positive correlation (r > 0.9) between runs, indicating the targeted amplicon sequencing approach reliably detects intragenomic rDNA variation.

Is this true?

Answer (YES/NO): NO